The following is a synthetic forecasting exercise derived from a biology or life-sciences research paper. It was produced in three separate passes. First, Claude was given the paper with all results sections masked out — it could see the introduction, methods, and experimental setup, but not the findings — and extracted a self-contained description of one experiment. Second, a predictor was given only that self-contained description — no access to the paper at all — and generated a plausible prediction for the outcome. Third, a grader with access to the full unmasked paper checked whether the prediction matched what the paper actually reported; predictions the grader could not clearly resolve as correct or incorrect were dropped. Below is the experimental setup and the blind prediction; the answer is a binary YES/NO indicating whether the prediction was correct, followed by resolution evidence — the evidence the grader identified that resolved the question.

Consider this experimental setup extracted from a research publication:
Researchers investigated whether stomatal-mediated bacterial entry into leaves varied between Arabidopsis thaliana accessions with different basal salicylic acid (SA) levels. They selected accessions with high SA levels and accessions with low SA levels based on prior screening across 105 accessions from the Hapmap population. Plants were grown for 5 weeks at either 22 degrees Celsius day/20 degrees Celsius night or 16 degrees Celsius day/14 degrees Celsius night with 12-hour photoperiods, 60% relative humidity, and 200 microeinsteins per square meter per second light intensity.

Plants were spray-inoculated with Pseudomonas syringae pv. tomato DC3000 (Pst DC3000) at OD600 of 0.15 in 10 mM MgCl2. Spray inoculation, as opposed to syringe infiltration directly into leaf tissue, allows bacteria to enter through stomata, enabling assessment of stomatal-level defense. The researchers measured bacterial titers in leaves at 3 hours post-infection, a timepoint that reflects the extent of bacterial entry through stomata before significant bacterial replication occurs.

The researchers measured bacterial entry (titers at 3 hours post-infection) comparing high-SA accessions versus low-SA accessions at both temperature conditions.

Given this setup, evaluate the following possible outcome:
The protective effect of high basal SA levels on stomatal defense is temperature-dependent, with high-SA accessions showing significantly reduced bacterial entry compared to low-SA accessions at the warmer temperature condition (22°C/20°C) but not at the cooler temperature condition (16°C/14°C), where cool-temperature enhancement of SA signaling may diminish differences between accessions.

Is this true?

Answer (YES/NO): NO